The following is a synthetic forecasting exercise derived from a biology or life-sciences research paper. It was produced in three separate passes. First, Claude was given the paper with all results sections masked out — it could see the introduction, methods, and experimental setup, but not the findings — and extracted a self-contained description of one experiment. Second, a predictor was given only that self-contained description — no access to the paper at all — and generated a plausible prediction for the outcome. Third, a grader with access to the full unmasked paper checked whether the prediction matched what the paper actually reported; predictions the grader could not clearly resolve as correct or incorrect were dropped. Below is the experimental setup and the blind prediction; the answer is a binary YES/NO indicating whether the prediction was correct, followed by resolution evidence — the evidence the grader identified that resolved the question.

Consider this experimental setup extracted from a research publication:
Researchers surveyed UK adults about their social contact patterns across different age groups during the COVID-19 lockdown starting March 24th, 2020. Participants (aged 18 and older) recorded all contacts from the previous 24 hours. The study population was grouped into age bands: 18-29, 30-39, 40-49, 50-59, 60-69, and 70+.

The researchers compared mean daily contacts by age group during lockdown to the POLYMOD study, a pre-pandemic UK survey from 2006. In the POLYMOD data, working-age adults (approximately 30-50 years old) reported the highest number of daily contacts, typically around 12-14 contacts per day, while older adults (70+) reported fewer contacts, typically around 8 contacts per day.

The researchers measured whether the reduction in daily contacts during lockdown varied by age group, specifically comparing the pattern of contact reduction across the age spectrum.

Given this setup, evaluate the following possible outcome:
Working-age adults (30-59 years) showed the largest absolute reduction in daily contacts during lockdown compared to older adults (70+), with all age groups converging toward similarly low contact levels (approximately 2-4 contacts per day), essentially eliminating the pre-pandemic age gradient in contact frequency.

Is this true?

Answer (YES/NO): NO